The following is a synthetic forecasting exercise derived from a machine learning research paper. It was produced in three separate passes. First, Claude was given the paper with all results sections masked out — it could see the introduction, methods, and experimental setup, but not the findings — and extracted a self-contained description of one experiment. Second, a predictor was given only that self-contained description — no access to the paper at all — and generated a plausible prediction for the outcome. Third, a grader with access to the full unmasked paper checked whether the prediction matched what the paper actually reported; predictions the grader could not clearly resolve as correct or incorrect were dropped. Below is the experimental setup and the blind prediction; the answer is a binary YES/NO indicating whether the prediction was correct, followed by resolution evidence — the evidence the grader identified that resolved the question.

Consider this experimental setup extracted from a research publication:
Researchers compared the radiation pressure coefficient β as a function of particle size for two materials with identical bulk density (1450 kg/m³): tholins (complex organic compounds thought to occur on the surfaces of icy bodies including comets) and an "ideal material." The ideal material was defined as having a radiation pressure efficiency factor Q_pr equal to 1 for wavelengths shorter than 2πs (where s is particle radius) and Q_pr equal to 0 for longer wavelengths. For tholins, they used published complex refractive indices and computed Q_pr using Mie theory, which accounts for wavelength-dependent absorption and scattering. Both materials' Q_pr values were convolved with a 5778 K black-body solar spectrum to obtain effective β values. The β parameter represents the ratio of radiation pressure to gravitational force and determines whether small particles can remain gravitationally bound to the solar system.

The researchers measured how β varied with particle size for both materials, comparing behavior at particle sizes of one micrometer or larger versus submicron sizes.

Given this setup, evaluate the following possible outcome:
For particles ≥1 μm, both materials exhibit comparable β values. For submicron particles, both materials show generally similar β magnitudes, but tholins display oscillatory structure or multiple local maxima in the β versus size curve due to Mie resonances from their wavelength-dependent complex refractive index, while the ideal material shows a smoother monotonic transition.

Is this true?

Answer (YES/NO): NO